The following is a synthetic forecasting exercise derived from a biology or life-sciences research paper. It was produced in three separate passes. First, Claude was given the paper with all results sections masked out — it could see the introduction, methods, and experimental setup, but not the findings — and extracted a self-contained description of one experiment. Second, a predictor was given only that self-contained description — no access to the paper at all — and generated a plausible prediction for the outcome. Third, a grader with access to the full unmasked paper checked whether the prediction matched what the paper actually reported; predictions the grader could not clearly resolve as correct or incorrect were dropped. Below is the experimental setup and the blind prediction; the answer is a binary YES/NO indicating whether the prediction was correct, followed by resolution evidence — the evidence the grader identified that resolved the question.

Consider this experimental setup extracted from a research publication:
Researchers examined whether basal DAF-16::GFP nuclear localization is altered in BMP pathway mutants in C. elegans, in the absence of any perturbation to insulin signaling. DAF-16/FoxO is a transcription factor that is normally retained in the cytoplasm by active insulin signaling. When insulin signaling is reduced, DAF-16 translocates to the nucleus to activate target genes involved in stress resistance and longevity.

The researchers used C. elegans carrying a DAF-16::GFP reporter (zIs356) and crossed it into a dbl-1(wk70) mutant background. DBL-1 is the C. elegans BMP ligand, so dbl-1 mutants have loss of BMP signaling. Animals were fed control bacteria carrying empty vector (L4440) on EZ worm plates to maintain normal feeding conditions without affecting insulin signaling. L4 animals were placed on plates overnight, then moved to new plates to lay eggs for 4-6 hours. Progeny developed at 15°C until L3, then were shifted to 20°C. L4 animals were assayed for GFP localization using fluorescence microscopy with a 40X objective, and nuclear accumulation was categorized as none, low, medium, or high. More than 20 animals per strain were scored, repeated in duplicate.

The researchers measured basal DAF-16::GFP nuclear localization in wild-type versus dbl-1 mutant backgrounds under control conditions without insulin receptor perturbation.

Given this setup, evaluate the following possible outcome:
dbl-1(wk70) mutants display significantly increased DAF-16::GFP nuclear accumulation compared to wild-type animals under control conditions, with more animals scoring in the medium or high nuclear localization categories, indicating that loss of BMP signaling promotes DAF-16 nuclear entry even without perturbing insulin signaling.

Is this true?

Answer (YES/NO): NO